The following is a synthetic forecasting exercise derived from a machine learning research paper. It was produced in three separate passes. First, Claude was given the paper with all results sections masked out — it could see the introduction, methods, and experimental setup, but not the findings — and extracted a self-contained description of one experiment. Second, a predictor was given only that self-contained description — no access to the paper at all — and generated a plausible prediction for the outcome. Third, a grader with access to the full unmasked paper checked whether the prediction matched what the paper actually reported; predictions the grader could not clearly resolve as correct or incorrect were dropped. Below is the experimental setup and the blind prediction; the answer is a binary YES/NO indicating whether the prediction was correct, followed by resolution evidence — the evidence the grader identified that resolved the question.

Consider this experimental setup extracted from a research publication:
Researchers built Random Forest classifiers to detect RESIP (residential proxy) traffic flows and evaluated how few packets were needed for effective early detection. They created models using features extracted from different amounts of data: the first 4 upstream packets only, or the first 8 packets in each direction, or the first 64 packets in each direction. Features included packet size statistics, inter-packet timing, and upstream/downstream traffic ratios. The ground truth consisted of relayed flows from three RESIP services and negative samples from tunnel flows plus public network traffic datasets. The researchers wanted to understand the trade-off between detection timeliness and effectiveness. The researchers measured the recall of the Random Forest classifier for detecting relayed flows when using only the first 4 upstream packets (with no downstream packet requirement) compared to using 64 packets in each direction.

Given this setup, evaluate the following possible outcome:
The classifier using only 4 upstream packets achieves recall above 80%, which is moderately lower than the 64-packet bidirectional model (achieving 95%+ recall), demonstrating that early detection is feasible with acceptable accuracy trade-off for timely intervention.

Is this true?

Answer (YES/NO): NO